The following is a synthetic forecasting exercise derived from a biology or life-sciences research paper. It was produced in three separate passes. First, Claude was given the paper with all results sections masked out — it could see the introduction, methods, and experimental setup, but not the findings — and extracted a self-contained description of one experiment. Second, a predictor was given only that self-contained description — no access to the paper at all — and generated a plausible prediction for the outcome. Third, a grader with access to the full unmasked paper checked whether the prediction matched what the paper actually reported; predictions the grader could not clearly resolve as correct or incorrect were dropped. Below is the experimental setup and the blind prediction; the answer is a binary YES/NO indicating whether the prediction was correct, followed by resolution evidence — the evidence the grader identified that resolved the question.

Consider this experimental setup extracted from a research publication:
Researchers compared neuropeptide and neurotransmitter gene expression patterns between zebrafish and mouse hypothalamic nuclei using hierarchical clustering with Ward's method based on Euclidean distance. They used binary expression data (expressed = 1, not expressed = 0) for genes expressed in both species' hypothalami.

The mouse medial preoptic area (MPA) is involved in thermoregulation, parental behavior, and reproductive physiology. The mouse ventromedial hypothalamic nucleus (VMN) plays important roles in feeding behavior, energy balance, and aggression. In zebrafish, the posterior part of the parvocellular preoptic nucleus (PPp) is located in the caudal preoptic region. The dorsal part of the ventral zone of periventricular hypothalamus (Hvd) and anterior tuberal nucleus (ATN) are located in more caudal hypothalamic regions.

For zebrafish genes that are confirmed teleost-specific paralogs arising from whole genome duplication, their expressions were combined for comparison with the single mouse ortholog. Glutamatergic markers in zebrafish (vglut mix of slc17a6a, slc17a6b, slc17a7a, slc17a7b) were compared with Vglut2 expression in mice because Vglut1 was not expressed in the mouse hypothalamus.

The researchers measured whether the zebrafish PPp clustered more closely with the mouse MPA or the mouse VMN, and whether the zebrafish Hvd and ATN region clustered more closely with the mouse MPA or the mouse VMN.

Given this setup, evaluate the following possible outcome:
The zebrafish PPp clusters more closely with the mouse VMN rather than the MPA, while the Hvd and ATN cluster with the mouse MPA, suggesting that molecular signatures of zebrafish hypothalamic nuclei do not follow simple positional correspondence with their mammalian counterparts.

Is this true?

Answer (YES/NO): NO